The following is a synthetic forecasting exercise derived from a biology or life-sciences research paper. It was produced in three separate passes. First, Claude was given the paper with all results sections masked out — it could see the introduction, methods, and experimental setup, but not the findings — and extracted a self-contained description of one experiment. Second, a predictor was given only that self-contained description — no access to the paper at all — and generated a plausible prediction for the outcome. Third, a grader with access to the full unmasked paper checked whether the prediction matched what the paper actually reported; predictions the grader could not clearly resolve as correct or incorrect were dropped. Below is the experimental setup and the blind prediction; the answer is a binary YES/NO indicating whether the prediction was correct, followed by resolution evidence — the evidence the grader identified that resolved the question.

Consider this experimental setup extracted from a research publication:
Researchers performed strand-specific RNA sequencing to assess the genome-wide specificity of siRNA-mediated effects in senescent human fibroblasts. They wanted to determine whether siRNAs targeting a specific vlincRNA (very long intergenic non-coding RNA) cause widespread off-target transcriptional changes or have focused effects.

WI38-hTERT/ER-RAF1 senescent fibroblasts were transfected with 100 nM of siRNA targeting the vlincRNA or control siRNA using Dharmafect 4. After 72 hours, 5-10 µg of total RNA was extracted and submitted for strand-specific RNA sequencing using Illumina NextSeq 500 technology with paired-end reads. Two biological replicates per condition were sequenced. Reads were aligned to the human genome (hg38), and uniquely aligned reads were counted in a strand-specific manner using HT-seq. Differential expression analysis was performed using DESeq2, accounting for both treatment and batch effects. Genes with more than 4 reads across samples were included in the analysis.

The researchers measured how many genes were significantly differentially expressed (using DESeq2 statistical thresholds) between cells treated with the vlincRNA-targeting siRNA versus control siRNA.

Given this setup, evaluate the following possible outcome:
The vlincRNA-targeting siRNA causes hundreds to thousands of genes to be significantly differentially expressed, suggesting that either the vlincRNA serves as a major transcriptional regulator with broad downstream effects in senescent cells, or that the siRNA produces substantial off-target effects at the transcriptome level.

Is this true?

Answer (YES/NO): YES